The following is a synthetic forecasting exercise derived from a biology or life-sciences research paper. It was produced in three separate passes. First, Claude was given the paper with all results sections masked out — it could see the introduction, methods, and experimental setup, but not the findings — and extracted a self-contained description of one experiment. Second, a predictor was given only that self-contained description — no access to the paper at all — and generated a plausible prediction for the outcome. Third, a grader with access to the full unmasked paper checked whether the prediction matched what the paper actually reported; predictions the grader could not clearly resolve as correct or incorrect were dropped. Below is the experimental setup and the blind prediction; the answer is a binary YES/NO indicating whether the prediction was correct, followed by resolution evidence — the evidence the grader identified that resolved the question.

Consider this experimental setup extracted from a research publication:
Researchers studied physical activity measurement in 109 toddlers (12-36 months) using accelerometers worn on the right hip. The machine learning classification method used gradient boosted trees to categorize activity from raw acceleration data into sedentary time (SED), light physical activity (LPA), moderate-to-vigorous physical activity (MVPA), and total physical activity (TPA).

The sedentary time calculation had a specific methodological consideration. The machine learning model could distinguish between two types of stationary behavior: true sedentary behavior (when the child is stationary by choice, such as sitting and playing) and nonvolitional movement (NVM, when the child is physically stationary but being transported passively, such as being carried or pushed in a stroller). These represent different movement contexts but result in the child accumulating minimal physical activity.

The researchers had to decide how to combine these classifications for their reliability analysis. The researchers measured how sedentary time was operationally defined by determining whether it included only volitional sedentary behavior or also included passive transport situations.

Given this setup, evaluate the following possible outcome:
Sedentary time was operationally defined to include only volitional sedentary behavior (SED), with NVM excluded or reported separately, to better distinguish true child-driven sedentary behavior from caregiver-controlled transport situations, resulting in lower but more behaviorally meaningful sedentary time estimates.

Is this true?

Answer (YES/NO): NO